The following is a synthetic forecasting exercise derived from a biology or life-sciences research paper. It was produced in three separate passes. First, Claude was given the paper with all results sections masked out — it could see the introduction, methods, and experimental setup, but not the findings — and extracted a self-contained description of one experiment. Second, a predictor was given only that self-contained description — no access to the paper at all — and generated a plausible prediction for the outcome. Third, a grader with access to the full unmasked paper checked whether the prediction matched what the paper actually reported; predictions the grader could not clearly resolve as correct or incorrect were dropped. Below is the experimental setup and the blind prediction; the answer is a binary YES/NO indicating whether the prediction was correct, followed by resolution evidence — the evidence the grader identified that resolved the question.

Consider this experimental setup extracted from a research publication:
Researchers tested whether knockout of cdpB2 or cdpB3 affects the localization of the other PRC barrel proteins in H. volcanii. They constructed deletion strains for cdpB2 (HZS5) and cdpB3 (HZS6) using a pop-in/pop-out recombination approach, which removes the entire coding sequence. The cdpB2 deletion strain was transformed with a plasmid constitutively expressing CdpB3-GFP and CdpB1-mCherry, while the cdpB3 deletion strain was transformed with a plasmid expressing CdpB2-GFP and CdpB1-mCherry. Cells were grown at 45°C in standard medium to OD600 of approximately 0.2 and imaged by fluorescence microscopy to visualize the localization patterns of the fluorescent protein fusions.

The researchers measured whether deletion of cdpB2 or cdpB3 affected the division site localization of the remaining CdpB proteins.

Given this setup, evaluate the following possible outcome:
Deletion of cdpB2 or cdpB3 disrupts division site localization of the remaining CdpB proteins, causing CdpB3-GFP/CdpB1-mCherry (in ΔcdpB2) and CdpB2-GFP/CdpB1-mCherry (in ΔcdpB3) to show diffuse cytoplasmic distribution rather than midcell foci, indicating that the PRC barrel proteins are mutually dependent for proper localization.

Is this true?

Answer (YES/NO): NO